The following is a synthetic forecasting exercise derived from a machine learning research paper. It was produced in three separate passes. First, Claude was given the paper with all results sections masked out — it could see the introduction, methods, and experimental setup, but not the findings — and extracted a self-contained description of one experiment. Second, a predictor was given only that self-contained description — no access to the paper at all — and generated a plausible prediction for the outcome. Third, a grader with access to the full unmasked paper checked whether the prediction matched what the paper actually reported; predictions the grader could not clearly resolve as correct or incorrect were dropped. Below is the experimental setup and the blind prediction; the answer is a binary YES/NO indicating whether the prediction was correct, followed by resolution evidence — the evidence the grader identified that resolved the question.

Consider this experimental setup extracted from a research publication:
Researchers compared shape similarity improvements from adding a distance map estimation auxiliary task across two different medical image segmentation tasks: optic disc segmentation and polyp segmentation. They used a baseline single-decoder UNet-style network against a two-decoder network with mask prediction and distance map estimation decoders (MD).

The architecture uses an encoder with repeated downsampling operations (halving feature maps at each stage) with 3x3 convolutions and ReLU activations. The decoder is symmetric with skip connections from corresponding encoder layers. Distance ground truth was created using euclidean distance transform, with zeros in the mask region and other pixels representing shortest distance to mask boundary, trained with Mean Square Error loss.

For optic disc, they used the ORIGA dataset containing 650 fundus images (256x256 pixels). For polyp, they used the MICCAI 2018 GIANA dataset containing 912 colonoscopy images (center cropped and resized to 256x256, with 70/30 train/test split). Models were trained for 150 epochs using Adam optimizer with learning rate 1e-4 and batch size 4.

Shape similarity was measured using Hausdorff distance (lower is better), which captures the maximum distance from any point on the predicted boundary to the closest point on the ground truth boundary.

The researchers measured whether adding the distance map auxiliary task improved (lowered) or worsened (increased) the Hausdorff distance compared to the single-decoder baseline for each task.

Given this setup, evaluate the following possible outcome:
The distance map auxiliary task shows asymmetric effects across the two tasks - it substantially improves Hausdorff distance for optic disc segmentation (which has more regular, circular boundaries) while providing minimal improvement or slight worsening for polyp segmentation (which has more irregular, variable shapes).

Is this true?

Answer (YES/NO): NO